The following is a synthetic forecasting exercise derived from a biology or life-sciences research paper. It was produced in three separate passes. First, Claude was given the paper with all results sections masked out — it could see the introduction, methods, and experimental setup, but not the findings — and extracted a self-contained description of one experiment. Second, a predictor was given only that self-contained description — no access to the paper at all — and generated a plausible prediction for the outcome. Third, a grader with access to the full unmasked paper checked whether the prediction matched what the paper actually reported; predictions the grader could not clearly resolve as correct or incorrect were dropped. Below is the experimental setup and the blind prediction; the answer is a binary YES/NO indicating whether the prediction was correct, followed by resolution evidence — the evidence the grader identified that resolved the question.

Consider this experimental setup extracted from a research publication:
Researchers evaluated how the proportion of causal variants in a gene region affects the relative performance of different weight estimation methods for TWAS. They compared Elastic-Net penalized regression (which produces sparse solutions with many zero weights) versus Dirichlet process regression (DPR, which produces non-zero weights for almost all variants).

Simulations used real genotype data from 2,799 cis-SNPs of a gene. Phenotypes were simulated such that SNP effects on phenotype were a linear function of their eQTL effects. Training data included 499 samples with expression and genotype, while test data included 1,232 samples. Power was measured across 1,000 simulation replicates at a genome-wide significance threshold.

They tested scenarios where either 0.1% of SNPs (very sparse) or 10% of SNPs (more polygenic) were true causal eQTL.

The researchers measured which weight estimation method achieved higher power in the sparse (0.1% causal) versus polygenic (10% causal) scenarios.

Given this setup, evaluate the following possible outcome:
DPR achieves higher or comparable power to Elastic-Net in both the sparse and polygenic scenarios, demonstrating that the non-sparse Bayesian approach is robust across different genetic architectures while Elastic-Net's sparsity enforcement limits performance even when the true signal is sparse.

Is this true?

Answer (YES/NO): NO